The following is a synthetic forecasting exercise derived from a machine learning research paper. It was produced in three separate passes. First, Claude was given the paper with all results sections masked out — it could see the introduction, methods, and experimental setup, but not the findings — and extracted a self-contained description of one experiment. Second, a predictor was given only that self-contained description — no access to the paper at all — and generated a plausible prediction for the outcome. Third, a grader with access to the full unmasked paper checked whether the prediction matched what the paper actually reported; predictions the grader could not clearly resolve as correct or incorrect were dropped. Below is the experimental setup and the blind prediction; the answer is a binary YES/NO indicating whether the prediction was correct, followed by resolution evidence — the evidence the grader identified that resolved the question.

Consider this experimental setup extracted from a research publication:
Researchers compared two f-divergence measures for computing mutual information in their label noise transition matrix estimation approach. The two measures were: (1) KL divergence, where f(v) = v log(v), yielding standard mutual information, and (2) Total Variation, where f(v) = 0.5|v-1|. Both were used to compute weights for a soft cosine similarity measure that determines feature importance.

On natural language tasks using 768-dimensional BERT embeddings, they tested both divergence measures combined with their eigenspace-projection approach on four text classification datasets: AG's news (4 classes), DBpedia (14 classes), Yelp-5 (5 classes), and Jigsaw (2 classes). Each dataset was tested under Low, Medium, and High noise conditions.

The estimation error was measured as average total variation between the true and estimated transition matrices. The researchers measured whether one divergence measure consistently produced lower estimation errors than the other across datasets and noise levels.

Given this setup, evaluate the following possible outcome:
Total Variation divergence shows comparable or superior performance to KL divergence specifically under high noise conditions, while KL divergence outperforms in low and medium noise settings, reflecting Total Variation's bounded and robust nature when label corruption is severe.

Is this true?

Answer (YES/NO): NO